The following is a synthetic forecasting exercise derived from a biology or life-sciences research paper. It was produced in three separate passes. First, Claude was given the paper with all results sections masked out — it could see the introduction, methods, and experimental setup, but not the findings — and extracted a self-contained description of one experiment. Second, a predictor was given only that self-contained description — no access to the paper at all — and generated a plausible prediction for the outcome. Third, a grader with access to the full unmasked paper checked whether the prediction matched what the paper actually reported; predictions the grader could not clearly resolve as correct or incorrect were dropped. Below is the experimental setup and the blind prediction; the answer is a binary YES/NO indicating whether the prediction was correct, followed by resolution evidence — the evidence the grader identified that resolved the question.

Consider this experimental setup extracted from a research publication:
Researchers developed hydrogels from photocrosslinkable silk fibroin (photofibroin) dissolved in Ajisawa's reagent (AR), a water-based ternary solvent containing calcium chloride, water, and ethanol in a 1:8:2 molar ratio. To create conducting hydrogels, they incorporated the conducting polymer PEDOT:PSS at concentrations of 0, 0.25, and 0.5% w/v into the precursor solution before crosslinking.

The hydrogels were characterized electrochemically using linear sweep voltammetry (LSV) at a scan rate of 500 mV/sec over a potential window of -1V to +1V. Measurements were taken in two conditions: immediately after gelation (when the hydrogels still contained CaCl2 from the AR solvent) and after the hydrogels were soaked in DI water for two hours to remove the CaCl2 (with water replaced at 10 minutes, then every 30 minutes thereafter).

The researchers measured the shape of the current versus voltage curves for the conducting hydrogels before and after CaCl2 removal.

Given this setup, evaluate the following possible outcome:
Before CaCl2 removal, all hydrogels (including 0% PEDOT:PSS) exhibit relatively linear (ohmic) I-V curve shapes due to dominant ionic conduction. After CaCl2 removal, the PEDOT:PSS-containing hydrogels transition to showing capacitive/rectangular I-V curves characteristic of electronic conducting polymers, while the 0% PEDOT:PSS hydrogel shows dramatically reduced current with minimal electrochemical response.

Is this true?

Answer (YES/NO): NO